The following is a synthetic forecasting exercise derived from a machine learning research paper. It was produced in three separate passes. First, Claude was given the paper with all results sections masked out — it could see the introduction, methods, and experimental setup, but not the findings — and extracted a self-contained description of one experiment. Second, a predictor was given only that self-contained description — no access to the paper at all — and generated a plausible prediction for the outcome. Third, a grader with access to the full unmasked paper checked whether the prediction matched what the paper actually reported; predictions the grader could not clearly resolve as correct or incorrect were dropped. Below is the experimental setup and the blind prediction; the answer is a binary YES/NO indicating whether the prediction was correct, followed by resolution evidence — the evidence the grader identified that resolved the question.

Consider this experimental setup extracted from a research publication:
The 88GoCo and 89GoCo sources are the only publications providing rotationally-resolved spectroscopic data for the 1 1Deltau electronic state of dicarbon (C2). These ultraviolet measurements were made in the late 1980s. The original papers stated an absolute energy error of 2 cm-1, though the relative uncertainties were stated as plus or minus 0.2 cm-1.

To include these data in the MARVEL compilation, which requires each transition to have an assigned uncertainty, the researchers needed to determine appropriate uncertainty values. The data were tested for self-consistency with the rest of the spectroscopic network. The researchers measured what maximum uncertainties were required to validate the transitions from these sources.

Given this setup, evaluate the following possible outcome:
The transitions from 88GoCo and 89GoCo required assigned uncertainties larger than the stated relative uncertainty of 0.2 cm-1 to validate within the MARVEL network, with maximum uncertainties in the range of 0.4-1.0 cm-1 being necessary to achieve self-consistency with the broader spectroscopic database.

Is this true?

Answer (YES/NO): NO